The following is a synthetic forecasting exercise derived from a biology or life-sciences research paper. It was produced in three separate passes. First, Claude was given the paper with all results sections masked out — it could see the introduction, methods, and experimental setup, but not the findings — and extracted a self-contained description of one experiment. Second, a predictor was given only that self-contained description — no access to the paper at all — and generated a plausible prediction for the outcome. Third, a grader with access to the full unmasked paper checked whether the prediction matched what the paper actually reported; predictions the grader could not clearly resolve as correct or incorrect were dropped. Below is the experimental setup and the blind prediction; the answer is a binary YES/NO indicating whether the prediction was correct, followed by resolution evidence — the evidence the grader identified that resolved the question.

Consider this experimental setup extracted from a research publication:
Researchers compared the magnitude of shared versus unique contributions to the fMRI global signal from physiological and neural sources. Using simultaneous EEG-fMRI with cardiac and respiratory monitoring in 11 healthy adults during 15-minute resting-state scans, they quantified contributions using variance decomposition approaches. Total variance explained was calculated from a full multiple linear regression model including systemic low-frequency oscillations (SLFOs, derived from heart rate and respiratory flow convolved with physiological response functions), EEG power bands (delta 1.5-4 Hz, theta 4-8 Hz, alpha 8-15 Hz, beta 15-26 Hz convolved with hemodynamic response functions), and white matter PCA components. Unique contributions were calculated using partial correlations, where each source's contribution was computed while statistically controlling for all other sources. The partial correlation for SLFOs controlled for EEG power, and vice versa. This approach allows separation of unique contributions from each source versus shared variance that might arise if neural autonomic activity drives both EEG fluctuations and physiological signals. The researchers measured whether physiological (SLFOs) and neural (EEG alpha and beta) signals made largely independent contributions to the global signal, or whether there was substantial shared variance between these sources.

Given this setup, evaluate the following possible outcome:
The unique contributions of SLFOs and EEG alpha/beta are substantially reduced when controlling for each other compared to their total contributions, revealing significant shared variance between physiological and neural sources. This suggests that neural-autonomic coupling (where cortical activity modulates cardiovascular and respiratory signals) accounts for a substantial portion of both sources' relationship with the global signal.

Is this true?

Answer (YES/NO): NO